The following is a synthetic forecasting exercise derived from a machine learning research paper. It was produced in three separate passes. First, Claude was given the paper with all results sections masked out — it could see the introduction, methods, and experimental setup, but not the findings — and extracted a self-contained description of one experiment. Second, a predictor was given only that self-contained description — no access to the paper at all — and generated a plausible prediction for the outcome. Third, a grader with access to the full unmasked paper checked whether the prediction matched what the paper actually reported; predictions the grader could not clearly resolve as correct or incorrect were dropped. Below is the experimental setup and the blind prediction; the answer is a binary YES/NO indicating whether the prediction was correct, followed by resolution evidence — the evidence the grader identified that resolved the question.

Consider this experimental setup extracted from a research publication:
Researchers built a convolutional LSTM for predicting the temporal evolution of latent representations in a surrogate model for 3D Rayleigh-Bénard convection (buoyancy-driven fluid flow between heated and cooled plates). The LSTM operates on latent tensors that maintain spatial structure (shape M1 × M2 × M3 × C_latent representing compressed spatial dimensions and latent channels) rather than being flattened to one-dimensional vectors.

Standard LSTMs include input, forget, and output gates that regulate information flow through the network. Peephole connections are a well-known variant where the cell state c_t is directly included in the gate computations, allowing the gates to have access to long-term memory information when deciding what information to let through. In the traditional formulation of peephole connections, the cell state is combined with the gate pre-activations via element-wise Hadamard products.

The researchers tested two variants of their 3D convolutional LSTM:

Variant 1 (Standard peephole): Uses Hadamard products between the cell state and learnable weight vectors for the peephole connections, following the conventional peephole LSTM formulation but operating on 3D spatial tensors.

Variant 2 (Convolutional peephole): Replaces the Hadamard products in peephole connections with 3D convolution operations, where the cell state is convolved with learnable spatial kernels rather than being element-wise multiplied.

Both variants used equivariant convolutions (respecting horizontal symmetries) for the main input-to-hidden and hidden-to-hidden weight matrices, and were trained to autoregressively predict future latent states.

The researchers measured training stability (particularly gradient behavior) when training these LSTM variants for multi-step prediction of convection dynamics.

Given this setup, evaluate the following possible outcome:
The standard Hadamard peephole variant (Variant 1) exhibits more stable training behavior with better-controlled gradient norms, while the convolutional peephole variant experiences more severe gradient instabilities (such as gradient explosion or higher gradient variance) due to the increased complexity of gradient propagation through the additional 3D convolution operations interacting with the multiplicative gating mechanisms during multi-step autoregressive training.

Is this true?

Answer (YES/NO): NO